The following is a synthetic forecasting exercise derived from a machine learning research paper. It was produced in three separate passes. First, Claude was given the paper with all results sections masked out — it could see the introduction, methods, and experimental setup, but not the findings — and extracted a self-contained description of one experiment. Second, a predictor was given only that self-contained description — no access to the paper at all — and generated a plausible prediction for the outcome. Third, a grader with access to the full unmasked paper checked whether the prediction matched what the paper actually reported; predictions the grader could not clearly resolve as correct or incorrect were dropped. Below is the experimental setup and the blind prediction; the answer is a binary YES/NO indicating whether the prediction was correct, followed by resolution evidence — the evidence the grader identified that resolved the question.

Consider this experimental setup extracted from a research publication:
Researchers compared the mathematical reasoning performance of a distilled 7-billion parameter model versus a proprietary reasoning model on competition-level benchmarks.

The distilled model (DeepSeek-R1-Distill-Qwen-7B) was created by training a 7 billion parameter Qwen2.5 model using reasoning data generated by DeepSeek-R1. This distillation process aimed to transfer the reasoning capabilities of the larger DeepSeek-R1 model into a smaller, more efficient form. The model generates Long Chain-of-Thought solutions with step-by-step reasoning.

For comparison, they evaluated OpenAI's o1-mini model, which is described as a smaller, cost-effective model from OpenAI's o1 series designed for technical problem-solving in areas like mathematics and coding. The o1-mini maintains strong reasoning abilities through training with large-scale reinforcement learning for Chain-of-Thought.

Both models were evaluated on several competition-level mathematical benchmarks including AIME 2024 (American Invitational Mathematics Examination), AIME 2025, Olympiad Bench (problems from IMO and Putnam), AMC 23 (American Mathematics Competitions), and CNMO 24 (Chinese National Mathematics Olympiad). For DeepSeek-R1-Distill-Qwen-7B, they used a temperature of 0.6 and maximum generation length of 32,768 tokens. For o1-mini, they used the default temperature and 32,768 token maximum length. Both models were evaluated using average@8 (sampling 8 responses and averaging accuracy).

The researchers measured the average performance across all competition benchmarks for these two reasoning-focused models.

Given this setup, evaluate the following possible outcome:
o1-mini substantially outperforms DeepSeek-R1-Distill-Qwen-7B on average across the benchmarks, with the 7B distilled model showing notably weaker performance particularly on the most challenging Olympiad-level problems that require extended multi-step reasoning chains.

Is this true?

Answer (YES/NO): NO